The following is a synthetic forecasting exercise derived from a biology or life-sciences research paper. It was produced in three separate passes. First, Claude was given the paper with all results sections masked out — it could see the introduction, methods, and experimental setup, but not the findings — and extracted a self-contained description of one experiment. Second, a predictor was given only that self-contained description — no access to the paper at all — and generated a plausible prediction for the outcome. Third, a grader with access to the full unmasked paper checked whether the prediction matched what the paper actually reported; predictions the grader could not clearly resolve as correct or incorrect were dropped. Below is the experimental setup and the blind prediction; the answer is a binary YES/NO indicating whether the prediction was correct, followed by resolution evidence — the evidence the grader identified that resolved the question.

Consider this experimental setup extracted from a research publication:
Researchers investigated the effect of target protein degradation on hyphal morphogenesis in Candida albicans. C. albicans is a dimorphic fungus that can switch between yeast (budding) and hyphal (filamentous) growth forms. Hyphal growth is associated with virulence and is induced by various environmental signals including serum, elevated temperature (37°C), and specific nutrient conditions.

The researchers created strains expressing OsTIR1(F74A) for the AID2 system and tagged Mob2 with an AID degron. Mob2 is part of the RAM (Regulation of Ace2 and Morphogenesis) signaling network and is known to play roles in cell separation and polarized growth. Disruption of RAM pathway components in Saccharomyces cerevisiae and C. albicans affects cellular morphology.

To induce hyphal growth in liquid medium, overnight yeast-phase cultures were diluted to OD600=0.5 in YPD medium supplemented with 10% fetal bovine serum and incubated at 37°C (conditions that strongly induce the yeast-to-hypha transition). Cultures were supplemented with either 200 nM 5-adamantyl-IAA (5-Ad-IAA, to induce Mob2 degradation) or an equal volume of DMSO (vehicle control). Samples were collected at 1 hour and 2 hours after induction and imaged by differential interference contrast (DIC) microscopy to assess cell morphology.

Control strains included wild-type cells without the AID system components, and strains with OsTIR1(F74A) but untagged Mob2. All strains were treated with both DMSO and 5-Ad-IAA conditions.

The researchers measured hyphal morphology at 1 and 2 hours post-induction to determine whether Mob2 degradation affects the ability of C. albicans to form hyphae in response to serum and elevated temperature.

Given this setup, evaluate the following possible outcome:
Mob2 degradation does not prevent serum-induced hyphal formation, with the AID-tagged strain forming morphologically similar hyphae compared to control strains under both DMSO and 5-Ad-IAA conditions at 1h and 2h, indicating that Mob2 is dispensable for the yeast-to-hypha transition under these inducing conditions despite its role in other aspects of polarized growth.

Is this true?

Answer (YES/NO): NO